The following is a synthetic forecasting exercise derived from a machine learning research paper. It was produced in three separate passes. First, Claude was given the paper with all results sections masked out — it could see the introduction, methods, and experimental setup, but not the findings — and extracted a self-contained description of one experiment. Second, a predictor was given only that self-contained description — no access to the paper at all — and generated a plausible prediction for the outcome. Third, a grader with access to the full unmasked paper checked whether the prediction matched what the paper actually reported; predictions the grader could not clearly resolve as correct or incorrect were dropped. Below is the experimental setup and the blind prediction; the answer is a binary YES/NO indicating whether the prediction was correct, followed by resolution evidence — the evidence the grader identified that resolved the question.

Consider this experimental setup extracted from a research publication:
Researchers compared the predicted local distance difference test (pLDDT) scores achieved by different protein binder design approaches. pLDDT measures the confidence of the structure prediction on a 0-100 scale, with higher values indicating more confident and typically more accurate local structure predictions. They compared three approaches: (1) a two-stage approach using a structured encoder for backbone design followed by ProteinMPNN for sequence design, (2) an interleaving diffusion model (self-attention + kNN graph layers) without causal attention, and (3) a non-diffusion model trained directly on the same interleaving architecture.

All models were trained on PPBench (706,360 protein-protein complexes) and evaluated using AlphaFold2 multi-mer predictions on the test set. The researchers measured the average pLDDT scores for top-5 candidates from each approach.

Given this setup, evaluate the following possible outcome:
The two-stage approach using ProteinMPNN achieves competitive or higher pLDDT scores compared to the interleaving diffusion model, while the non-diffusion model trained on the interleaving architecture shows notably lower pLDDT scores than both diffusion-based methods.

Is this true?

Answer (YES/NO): NO